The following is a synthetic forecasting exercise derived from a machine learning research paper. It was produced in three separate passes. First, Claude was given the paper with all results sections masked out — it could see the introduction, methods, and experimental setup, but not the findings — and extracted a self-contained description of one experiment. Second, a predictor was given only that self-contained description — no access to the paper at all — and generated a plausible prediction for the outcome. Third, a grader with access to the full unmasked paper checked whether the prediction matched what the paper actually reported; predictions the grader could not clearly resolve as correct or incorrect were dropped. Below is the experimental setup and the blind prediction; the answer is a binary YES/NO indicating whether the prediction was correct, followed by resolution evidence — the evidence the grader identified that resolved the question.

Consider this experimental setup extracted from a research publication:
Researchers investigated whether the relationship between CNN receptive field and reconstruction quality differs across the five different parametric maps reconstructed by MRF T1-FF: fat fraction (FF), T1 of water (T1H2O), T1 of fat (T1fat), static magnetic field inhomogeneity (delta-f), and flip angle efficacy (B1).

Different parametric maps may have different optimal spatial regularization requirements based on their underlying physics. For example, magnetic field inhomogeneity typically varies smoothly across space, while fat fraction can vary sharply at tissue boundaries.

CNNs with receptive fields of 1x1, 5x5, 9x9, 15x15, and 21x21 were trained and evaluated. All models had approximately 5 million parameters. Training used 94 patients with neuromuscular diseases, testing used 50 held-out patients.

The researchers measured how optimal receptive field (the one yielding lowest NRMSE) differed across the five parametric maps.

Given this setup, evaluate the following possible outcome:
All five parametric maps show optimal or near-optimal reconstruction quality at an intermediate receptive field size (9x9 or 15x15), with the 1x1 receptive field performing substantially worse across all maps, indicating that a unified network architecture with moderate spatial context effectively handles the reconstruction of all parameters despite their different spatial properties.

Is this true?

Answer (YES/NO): YES